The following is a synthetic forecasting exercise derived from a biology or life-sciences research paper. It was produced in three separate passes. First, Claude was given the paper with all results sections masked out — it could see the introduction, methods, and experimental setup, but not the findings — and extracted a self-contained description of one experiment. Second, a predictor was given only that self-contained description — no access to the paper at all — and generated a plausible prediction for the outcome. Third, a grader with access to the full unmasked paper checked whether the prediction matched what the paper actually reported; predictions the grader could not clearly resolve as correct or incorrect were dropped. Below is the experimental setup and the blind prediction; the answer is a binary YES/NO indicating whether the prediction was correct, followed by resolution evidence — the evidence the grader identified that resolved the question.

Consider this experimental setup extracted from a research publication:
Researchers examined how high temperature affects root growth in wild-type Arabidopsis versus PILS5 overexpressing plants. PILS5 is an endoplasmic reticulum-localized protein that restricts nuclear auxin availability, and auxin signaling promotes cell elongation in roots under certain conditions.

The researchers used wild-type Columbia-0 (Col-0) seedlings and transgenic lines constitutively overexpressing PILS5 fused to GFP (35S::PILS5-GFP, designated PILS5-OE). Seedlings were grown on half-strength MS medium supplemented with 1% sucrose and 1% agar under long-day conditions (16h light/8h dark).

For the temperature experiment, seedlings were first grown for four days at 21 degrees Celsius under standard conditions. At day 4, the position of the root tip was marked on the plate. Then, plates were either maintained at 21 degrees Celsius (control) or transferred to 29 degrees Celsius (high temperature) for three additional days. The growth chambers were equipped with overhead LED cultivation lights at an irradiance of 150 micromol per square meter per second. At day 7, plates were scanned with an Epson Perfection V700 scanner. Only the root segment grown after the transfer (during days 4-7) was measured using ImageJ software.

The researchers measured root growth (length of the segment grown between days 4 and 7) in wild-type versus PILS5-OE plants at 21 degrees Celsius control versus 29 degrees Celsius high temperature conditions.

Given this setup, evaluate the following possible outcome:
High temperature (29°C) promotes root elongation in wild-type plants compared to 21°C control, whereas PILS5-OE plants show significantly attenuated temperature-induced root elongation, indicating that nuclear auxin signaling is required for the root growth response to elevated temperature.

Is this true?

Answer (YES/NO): NO